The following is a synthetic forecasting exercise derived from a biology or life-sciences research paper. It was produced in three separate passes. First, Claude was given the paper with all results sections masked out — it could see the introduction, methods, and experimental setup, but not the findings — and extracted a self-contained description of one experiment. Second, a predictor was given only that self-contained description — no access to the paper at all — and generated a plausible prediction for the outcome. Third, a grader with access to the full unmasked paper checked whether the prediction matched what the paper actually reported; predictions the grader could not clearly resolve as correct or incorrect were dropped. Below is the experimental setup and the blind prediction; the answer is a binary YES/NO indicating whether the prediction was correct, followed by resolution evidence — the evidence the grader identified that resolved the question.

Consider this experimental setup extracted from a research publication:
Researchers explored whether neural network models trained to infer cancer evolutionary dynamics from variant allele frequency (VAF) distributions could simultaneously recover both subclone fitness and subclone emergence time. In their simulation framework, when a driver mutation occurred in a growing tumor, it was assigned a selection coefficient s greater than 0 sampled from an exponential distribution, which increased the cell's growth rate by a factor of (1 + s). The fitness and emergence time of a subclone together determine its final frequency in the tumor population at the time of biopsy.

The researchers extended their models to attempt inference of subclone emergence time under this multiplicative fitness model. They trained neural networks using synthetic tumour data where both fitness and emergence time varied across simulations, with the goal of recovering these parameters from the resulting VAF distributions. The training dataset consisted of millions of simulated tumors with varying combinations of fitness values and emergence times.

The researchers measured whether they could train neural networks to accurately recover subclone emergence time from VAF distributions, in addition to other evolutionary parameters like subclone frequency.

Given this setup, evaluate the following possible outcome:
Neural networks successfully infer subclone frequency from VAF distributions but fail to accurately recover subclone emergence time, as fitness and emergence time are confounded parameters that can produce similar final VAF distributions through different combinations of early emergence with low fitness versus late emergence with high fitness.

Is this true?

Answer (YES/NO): YES